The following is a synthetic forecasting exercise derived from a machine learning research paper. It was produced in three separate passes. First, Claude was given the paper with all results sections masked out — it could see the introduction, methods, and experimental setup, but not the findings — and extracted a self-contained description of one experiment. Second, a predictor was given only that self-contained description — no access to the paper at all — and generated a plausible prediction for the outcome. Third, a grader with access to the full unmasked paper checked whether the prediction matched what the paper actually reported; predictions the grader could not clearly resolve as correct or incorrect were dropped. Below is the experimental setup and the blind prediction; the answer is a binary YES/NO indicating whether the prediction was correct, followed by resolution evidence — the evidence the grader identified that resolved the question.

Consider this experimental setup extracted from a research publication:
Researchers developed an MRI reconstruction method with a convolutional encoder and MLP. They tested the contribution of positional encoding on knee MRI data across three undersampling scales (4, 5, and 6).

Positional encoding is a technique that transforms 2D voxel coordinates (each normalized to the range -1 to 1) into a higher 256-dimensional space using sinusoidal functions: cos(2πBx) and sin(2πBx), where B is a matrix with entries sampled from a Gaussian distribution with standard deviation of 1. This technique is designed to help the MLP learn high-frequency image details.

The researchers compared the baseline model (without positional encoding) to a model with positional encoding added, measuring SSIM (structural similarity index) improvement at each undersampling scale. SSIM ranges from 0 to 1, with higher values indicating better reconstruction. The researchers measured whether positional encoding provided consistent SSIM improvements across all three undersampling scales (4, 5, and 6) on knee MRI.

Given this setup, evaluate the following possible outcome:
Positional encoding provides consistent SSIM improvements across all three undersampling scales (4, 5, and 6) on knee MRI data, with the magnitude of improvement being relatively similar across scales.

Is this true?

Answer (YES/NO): YES